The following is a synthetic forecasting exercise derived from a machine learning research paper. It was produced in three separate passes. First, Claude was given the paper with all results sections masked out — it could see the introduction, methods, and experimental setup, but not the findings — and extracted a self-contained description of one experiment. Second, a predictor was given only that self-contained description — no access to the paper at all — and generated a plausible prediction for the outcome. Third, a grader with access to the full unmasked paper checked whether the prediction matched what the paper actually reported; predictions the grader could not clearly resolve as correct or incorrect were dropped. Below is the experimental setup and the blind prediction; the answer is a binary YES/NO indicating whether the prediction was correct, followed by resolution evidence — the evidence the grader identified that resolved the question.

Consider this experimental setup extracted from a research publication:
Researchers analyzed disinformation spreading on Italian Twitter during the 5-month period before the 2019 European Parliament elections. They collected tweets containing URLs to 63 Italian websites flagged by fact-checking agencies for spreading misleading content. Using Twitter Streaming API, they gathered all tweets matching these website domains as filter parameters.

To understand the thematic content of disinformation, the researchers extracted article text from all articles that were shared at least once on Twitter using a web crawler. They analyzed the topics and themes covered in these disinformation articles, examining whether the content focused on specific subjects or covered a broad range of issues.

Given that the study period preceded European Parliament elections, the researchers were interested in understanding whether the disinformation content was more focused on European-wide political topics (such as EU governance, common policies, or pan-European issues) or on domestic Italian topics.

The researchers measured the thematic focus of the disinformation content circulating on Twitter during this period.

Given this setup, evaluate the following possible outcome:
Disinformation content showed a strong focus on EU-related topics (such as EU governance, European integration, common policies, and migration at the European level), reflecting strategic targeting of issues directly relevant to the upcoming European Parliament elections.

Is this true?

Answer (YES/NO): NO